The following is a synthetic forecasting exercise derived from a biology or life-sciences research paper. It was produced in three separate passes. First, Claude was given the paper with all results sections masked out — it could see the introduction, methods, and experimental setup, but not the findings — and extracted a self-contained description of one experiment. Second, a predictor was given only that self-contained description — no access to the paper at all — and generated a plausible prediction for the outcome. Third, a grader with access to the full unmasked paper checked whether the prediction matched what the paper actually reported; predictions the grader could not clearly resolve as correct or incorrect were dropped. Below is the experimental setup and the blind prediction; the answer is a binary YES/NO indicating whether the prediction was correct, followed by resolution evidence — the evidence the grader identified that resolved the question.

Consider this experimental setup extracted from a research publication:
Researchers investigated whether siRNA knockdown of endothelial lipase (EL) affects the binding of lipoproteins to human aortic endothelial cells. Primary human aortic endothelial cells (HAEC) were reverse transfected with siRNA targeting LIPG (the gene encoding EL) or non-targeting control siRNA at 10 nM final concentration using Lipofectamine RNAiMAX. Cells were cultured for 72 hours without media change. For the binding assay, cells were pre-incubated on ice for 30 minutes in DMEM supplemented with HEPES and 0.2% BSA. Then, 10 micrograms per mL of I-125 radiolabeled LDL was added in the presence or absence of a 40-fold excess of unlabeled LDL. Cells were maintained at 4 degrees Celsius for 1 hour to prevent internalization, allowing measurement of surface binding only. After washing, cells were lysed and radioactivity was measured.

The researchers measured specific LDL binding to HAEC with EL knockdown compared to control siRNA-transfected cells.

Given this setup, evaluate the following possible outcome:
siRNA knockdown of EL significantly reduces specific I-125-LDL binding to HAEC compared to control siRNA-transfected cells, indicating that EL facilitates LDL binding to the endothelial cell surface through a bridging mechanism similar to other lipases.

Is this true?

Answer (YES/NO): YES